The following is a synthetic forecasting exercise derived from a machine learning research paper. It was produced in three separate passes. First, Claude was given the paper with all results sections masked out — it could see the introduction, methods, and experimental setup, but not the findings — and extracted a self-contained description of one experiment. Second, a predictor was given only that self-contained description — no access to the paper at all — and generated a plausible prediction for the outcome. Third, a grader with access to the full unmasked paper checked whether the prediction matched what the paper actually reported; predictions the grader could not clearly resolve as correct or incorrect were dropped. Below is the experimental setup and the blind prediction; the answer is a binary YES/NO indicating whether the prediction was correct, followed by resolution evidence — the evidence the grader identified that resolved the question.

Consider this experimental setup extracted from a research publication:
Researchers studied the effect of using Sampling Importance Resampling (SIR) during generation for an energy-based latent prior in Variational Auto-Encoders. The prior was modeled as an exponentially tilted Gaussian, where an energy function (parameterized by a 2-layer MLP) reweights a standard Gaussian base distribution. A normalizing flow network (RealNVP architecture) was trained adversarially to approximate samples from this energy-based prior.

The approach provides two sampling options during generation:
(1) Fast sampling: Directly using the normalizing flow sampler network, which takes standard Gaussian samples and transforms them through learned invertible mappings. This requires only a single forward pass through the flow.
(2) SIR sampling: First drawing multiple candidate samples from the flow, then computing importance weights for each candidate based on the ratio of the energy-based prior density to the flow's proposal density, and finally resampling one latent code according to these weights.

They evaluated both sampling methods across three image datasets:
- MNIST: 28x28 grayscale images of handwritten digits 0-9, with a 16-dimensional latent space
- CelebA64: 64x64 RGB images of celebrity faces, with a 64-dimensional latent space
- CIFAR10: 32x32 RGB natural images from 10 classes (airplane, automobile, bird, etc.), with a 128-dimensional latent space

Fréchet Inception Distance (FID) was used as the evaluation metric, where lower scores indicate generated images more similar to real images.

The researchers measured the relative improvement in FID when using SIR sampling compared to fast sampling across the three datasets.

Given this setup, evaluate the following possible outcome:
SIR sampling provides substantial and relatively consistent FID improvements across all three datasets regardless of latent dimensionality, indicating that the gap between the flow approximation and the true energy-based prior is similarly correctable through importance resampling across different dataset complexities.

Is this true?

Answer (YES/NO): NO